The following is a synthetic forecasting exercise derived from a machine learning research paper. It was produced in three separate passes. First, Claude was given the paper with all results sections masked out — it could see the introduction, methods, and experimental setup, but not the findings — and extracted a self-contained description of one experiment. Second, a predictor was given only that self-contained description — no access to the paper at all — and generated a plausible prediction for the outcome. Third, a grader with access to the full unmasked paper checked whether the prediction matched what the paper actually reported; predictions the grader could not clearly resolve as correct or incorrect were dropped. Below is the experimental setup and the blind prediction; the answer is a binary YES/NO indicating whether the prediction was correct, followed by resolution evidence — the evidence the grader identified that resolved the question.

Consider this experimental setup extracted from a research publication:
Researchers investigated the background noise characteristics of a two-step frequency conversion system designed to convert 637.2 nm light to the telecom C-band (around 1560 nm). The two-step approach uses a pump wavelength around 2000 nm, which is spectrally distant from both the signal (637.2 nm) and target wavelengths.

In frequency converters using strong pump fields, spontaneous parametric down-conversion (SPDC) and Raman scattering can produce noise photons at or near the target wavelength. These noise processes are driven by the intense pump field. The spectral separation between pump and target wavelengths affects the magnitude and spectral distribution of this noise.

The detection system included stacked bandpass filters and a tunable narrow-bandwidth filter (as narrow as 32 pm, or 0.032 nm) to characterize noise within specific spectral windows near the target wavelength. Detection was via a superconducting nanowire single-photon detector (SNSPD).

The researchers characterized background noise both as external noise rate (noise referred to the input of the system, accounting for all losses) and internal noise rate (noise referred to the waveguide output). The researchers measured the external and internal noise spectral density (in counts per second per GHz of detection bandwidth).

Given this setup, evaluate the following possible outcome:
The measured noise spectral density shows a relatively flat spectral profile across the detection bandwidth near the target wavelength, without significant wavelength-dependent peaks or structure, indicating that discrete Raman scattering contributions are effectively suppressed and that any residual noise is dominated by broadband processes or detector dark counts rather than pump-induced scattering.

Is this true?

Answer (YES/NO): NO